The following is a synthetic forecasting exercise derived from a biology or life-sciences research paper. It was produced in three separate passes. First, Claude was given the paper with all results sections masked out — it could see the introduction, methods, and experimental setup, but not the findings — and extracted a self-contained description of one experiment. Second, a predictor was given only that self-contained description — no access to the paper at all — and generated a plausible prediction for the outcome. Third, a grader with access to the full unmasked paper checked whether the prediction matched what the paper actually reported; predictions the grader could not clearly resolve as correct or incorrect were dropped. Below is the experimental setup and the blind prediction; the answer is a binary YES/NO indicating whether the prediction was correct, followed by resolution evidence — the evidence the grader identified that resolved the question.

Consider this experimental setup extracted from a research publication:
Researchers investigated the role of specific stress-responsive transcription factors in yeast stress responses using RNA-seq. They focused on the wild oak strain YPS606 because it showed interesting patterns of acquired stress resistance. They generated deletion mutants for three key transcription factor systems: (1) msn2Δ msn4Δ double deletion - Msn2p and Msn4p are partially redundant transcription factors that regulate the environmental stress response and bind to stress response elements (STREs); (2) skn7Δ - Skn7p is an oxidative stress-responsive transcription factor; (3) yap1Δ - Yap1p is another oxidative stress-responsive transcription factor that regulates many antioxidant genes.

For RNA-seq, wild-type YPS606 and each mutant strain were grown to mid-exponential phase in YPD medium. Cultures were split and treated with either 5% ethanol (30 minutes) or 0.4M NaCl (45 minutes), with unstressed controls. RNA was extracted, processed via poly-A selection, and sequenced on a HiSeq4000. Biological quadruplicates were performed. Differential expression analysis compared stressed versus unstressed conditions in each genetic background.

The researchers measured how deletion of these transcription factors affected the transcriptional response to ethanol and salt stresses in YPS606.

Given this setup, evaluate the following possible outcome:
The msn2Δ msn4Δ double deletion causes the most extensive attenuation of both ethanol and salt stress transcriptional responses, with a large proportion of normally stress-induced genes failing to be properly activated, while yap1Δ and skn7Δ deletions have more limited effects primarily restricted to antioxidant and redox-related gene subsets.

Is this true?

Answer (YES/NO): NO